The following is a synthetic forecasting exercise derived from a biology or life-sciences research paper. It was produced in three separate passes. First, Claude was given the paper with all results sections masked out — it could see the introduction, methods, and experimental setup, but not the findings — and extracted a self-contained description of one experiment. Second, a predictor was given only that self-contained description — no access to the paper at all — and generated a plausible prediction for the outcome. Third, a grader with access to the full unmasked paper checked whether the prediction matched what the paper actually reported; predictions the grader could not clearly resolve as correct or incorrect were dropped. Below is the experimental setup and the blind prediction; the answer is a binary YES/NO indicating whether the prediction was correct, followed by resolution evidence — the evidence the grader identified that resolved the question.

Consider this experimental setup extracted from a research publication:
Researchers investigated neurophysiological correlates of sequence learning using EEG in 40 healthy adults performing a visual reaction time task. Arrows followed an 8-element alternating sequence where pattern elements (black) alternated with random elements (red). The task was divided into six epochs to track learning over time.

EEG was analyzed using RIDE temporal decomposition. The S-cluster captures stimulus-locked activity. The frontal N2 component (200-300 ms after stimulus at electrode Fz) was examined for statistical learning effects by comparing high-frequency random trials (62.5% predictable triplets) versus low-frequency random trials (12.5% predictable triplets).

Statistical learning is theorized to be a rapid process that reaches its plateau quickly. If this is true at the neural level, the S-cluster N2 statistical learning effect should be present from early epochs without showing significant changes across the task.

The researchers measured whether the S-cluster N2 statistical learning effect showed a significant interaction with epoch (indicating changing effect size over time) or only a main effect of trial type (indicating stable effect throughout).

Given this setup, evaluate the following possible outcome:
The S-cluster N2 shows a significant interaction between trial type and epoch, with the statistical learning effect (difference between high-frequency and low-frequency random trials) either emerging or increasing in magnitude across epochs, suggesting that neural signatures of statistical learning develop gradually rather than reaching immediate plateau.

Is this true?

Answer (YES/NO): NO